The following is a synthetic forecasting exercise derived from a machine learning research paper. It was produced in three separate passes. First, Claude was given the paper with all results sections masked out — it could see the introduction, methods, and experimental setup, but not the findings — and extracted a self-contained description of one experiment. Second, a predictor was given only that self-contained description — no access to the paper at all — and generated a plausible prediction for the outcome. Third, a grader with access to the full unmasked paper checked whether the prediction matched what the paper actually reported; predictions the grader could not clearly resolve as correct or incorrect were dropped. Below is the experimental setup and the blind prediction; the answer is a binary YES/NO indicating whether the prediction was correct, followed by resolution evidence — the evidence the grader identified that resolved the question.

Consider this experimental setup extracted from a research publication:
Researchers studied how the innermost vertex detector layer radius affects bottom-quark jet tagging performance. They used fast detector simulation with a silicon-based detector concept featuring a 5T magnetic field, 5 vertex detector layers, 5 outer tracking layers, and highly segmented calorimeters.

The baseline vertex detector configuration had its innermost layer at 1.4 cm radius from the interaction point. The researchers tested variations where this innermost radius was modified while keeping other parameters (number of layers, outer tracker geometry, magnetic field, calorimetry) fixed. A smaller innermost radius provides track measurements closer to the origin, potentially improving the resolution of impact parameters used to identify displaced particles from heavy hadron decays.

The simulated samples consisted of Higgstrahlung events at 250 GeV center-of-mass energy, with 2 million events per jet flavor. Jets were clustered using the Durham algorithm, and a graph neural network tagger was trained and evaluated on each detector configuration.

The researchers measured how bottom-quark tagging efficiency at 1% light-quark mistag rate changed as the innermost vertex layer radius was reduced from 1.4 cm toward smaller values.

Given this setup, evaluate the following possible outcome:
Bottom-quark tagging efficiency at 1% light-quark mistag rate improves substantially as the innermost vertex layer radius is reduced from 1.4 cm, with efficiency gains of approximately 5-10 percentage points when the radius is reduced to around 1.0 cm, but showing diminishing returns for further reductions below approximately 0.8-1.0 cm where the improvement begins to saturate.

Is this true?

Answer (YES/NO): NO